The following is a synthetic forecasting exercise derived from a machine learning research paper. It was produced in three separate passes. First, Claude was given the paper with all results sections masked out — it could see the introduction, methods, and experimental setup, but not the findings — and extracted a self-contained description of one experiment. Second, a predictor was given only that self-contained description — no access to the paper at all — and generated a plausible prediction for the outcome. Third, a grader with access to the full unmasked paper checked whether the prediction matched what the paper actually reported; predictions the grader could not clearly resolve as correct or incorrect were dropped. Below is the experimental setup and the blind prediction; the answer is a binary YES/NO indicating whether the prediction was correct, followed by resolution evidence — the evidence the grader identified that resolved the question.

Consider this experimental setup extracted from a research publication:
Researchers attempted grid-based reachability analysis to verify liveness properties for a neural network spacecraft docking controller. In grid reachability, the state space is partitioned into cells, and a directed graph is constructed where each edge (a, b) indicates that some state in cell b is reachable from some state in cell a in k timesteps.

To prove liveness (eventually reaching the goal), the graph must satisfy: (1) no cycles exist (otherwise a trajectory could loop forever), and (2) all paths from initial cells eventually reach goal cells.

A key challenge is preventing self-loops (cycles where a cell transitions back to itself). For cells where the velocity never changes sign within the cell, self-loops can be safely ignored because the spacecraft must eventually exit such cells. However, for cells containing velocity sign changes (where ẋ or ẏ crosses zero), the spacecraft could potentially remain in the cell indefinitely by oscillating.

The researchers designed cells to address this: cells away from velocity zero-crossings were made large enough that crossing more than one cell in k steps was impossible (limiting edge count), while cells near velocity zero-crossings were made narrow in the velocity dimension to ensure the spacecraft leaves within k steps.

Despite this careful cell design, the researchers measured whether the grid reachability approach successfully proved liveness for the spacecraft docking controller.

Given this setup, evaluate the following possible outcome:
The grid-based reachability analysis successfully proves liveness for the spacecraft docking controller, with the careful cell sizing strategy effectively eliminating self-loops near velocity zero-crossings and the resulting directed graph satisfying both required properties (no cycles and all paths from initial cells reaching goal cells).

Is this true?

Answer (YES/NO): NO